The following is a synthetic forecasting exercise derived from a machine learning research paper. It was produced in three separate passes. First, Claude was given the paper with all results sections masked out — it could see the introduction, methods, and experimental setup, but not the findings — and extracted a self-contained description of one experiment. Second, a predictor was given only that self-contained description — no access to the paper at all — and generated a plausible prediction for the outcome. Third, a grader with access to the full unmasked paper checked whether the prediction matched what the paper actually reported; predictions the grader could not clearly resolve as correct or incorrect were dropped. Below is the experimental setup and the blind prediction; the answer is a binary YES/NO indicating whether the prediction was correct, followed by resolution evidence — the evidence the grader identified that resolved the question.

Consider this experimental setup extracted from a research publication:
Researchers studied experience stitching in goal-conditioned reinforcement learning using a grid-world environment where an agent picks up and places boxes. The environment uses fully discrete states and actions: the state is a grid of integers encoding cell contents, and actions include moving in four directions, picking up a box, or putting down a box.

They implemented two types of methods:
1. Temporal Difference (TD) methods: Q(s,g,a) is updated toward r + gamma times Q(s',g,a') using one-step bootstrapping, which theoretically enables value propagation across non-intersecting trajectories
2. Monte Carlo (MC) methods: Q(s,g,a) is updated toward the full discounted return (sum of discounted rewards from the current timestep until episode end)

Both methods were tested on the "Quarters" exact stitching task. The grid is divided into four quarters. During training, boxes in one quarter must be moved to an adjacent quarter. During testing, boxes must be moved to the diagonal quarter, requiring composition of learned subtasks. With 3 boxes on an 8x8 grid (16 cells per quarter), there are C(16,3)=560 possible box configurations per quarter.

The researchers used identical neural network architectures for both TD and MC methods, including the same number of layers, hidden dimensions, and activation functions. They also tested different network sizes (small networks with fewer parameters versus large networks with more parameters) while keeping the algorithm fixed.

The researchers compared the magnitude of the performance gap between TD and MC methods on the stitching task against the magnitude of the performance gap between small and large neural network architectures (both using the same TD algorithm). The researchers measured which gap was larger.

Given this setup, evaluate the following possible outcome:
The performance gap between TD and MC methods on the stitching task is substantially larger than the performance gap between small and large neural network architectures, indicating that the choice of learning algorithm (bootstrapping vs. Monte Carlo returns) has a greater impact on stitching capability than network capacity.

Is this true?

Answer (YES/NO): NO